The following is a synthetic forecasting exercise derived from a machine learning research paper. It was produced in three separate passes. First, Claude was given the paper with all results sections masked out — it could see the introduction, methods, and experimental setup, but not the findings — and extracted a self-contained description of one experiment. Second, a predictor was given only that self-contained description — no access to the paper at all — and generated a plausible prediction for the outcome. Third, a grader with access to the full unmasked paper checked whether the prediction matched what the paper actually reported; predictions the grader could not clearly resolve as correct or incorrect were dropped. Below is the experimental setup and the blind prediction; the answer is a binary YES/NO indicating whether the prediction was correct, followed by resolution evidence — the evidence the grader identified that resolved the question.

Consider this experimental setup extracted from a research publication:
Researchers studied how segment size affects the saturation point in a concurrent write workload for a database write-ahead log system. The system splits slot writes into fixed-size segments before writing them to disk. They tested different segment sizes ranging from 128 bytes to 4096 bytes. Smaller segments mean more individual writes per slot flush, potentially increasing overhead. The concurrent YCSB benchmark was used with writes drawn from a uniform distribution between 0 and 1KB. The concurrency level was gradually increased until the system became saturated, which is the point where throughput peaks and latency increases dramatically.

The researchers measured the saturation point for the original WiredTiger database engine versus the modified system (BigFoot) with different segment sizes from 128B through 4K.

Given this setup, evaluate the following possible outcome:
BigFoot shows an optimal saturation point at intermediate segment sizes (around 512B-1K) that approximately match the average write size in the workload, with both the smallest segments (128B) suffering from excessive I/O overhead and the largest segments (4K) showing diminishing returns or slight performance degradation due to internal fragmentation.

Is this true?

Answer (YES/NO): NO